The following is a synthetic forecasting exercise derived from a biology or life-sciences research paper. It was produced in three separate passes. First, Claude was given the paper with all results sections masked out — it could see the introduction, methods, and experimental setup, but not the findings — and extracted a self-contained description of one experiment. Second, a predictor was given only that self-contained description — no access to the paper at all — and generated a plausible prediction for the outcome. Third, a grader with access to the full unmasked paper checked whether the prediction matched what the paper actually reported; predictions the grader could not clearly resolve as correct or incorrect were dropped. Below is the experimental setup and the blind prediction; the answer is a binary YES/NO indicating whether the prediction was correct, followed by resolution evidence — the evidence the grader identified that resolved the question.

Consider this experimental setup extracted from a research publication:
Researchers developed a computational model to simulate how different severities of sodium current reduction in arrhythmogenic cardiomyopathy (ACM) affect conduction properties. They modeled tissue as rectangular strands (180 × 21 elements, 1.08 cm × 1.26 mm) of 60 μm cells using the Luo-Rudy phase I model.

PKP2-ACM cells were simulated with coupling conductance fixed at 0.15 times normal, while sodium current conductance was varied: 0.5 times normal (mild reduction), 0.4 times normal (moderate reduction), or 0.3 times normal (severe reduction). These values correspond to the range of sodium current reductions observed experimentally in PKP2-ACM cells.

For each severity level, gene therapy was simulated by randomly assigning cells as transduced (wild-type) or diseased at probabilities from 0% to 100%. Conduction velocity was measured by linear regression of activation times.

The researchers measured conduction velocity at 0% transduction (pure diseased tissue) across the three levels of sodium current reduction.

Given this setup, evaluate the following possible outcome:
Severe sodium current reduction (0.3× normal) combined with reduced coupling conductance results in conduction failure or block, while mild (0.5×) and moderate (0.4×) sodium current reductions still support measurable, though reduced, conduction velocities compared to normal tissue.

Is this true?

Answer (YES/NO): NO